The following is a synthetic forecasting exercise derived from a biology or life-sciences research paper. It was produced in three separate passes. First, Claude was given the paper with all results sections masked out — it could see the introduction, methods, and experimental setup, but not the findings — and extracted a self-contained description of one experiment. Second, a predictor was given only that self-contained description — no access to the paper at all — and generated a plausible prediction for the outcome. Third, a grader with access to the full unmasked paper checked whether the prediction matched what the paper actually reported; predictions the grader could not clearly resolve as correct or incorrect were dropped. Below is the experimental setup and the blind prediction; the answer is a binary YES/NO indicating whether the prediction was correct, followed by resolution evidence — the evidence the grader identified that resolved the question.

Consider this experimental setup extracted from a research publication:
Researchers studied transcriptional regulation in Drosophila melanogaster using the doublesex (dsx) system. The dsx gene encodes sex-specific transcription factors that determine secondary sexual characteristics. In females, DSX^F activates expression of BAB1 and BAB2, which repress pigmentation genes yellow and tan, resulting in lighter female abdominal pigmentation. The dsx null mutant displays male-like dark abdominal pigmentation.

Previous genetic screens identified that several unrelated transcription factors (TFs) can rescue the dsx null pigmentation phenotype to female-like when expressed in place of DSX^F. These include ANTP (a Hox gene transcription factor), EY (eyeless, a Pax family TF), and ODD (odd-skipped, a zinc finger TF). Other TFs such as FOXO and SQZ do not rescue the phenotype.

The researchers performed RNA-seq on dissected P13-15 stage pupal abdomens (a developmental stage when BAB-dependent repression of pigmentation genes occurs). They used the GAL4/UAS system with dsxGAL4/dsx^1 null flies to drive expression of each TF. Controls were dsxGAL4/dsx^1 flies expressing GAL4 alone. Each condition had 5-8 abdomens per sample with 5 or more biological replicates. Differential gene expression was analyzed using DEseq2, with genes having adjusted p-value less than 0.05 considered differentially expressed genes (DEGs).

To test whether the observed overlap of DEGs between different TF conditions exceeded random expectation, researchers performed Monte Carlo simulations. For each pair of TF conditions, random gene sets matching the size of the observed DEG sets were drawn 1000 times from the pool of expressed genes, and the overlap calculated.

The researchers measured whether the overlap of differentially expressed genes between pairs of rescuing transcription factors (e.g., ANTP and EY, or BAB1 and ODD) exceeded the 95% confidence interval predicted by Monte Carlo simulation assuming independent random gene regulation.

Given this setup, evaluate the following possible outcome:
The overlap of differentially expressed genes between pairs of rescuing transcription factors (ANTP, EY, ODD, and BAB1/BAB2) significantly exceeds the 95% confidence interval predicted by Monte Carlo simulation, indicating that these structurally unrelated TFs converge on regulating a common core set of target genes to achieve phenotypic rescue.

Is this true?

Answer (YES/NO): NO